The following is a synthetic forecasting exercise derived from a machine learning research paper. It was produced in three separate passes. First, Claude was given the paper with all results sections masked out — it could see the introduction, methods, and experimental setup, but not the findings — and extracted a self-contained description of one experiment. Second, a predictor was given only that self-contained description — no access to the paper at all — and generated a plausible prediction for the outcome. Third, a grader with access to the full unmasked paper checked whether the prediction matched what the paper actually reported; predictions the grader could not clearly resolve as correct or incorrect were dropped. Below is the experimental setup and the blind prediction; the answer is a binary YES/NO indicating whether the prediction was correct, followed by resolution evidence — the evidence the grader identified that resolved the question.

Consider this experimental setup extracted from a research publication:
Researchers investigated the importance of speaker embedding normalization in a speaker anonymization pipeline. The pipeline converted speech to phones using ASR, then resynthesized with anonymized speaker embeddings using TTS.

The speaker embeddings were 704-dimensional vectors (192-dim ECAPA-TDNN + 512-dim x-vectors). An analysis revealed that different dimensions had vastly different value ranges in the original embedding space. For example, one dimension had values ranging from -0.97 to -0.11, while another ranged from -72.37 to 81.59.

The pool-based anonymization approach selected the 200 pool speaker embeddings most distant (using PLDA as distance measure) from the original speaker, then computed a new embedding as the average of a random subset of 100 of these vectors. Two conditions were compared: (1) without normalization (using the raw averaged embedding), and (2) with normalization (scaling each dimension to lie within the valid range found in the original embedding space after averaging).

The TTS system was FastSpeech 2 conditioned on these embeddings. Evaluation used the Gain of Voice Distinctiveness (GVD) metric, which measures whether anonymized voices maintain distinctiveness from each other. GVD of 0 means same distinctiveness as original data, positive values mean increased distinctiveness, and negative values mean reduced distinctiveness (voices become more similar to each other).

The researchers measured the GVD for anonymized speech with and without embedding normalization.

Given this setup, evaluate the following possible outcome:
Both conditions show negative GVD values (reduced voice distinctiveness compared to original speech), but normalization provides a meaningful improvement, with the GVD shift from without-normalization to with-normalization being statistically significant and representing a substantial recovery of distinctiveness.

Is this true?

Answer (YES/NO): NO